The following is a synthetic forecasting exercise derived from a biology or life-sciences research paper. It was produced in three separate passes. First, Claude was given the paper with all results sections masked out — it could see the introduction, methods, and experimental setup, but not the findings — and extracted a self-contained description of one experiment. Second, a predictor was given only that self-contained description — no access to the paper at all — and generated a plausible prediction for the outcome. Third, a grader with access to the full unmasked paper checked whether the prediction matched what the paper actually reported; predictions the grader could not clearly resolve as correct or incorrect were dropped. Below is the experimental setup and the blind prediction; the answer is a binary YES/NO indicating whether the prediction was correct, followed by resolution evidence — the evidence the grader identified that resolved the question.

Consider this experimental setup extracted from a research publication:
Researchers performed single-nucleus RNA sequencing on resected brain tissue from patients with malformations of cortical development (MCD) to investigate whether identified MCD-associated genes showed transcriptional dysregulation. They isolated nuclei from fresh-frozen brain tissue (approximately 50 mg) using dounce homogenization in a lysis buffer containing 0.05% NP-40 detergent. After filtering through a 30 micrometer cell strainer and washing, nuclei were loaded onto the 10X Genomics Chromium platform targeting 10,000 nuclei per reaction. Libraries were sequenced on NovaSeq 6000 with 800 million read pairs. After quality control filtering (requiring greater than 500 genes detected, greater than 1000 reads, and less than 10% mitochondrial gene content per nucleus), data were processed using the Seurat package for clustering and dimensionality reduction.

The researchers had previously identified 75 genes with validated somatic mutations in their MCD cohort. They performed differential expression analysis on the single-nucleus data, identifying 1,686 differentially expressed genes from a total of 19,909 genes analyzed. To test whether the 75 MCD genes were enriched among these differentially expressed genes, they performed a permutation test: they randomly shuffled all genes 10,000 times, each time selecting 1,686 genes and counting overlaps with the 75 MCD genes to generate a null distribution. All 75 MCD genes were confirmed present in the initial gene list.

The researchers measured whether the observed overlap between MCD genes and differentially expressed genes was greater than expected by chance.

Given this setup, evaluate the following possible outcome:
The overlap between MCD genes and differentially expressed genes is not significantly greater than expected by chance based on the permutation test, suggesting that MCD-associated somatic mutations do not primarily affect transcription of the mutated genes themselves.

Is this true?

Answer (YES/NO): NO